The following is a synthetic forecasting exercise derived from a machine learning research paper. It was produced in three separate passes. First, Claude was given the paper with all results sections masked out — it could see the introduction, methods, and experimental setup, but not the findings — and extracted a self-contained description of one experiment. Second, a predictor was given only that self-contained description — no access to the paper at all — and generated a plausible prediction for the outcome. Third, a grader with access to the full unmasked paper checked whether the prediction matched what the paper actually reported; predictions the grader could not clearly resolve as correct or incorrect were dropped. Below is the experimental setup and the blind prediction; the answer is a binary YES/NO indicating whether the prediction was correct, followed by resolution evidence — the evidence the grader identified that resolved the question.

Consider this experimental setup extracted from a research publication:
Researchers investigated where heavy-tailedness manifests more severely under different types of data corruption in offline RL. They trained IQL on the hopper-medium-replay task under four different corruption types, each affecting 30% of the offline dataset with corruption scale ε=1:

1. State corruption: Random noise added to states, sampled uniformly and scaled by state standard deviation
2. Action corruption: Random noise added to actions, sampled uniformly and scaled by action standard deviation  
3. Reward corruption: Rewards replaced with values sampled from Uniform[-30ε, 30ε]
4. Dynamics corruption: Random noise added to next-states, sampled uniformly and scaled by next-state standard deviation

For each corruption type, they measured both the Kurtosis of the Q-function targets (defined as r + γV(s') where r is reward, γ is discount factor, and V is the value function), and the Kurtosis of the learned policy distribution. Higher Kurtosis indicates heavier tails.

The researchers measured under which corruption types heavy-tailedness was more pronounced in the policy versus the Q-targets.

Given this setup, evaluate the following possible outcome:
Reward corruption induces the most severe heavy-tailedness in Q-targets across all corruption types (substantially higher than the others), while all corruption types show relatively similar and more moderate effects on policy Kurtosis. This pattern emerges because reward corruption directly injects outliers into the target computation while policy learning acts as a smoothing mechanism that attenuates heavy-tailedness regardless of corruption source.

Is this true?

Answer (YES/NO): NO